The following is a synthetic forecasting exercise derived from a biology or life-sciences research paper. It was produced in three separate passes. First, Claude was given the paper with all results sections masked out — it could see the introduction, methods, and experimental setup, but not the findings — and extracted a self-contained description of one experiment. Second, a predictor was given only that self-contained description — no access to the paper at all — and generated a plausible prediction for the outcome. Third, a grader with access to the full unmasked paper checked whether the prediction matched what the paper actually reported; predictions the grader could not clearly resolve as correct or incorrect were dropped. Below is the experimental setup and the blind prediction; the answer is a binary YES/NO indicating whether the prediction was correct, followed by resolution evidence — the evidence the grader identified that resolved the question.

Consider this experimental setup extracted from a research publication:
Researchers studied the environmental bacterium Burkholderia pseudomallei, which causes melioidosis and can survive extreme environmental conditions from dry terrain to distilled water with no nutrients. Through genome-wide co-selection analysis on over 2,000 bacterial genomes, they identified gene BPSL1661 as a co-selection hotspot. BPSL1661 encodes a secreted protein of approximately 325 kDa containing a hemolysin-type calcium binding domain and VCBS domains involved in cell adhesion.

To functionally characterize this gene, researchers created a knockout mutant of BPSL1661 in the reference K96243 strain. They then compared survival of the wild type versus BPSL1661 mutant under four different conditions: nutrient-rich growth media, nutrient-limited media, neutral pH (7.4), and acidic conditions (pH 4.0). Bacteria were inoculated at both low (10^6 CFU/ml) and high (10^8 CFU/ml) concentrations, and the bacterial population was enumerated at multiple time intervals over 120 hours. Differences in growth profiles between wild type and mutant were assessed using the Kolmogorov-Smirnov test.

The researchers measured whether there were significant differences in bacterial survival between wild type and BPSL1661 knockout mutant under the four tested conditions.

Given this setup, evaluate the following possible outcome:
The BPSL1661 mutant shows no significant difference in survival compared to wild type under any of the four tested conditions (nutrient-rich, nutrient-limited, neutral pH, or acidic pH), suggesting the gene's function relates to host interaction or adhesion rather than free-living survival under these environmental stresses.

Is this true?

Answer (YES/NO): NO